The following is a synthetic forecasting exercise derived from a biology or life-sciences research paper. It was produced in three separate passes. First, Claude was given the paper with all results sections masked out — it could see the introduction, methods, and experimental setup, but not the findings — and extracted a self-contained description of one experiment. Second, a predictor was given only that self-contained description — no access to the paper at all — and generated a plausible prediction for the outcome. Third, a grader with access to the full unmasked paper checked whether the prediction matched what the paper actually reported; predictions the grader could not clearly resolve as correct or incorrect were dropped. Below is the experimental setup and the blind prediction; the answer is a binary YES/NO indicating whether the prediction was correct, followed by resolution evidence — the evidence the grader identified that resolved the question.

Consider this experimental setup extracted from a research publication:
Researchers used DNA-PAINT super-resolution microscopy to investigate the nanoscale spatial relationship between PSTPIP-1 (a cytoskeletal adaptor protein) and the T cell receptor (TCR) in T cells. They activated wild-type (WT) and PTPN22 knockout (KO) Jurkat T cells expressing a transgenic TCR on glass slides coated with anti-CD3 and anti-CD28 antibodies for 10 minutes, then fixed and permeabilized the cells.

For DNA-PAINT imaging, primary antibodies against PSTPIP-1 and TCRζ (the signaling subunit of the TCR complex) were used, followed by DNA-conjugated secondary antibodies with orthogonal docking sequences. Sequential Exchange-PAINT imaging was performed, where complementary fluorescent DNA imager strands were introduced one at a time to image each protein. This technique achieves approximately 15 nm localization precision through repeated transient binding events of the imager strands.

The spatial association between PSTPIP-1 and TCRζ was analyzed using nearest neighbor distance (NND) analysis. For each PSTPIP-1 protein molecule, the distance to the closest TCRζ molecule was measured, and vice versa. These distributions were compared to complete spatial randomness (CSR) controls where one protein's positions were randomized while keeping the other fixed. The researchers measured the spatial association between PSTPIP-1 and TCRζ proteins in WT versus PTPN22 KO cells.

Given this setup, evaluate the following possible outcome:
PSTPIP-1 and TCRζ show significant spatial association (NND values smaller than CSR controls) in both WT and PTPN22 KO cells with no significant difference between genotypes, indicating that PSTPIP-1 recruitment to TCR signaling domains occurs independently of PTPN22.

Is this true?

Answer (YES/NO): NO